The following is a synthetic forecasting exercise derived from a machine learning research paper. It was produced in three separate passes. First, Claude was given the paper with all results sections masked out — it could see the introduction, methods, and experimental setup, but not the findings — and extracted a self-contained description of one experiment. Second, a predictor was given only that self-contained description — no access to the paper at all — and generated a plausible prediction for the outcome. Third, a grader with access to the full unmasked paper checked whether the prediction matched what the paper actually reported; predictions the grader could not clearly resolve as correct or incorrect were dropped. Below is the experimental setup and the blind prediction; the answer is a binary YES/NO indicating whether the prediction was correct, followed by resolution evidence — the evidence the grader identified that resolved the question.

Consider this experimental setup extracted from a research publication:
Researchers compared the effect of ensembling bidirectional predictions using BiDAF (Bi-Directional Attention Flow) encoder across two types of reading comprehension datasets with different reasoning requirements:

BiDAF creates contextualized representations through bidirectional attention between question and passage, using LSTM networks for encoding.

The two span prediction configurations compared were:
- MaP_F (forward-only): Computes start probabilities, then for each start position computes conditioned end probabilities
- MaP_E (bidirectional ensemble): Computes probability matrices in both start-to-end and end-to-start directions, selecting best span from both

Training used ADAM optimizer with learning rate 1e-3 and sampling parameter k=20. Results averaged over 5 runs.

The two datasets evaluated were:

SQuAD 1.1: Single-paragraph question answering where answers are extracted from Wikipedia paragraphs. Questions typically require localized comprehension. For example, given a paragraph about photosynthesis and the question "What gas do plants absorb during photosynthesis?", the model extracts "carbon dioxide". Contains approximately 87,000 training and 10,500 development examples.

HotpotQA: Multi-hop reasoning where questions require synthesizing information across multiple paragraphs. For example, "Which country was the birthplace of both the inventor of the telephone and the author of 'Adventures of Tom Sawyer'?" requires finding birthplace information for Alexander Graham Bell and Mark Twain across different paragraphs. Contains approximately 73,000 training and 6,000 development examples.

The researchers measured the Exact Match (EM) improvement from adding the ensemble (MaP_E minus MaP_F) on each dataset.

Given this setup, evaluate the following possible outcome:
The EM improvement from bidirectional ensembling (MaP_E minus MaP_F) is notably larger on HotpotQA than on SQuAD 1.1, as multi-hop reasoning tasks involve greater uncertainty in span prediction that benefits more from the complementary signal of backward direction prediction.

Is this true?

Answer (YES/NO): YES